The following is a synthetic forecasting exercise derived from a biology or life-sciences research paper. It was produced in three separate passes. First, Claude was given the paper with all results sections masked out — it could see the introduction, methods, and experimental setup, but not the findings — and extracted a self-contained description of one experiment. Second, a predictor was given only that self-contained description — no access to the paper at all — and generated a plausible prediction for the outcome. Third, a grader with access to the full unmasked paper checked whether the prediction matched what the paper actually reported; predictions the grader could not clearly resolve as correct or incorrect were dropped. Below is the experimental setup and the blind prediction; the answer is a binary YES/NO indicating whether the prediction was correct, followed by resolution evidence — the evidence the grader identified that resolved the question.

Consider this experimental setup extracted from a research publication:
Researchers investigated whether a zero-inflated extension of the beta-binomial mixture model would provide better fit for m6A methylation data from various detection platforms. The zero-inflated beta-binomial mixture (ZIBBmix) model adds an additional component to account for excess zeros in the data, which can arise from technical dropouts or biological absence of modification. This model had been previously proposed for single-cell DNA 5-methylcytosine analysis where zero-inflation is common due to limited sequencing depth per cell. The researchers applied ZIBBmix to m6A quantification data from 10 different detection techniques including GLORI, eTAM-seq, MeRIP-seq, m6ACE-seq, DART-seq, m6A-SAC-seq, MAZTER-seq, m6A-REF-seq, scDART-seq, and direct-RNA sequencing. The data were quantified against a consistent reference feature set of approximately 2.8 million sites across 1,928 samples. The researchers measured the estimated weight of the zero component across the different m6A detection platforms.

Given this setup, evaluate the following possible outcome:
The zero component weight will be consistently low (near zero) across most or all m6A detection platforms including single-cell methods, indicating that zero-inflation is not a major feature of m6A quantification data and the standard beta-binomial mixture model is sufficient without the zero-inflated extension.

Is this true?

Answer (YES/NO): YES